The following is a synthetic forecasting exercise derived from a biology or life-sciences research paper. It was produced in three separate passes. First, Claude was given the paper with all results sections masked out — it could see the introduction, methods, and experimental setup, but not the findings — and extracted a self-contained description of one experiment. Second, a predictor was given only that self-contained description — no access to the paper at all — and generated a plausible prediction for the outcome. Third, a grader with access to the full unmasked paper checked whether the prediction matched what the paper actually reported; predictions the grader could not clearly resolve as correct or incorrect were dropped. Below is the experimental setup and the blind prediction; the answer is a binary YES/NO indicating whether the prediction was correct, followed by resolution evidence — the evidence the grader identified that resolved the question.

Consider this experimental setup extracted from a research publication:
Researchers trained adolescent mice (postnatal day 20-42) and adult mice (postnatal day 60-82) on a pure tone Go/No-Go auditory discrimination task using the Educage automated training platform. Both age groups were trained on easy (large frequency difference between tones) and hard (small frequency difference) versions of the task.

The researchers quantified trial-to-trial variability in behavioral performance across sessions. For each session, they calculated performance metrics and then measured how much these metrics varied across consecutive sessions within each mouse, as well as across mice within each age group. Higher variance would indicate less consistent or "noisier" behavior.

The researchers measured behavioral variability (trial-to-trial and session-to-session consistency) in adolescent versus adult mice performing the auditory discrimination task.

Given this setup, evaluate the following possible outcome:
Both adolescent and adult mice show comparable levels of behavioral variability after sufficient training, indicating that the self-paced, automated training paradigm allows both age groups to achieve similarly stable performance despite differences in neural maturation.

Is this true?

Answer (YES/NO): NO